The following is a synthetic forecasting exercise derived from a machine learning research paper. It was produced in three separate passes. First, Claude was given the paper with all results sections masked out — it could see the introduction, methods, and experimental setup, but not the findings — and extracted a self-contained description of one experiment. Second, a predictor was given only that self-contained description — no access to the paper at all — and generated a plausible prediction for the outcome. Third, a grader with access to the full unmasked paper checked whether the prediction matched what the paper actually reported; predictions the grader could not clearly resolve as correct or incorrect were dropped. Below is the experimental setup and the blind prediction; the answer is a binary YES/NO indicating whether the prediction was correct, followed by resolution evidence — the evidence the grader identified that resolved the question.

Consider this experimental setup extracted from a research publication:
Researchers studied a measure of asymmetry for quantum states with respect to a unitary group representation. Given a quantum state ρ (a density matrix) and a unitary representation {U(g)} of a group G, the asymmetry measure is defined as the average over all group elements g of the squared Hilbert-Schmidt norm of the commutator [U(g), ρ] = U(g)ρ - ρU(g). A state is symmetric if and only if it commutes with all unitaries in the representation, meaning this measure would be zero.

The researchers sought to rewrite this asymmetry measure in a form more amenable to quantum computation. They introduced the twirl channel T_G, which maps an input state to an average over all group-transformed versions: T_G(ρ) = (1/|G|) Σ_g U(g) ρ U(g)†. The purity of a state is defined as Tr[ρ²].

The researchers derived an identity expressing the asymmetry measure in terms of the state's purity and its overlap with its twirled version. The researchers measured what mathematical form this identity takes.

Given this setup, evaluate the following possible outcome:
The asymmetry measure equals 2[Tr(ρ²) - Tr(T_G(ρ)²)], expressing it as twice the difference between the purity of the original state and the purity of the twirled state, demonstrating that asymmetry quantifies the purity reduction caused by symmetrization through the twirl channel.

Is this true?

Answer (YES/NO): NO